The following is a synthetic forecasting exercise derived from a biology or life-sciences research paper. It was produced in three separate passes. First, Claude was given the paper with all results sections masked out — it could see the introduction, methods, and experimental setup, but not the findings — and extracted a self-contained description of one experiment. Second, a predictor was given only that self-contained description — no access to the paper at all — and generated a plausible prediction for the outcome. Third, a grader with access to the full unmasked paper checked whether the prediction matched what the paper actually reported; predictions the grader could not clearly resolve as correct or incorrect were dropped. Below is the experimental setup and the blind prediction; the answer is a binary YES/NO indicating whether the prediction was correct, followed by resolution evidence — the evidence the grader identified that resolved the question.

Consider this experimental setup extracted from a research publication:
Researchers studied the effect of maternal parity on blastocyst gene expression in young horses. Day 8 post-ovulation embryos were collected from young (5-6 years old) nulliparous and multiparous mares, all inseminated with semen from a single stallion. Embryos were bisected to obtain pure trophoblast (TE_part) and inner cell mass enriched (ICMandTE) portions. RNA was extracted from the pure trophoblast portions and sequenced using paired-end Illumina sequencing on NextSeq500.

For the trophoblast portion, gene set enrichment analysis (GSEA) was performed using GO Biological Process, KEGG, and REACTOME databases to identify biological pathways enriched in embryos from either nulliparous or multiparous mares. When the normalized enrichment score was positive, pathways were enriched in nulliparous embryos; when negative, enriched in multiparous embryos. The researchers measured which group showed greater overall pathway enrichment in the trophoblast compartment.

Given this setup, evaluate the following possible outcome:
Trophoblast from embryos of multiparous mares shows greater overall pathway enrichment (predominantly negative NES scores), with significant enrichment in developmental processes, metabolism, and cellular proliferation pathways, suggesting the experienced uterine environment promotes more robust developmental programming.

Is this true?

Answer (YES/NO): NO